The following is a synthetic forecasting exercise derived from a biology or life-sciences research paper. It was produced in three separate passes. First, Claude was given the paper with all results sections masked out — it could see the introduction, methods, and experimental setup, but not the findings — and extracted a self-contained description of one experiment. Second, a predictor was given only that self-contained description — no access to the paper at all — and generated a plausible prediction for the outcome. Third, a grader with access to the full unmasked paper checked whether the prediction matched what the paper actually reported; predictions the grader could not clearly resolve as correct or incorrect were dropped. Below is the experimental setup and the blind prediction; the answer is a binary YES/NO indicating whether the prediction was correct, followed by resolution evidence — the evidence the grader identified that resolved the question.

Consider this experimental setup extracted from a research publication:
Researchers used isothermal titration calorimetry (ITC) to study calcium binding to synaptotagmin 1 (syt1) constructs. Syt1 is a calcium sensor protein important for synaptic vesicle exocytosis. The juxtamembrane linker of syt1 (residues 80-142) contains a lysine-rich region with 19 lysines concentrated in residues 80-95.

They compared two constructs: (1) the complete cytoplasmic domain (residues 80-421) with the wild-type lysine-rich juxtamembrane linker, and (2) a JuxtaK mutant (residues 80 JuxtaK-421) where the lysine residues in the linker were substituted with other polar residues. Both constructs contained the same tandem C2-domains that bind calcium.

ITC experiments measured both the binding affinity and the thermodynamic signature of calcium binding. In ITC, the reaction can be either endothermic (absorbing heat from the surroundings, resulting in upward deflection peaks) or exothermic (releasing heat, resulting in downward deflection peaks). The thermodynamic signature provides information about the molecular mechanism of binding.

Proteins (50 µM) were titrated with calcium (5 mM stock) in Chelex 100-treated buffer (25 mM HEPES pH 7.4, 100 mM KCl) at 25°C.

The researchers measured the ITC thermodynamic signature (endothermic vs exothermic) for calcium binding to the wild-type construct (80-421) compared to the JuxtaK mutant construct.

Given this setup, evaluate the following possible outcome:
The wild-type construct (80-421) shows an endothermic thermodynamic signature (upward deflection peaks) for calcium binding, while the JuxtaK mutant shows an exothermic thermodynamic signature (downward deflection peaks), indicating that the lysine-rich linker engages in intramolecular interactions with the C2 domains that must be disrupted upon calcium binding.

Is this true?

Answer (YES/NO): NO